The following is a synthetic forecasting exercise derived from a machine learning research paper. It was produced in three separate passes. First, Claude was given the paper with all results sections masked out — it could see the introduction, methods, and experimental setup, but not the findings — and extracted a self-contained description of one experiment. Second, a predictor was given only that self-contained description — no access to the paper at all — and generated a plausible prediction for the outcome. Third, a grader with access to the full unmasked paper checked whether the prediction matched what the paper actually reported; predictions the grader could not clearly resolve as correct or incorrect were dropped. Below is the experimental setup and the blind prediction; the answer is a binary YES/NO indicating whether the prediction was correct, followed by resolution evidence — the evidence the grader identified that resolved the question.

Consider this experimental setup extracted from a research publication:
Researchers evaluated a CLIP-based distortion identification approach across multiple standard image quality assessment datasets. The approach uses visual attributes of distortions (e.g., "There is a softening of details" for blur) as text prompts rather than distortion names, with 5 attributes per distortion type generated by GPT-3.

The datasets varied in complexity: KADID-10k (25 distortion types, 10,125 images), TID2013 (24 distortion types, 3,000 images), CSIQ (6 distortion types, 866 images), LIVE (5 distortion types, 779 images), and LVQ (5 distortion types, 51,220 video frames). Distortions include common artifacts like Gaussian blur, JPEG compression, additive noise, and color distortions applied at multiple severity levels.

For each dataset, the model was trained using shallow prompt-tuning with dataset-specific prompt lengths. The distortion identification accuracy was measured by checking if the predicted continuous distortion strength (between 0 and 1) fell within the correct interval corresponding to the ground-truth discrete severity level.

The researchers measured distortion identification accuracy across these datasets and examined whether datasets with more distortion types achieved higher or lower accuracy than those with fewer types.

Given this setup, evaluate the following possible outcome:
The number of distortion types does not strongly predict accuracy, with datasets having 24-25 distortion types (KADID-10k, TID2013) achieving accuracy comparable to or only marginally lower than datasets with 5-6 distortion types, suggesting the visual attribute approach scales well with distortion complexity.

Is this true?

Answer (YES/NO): NO